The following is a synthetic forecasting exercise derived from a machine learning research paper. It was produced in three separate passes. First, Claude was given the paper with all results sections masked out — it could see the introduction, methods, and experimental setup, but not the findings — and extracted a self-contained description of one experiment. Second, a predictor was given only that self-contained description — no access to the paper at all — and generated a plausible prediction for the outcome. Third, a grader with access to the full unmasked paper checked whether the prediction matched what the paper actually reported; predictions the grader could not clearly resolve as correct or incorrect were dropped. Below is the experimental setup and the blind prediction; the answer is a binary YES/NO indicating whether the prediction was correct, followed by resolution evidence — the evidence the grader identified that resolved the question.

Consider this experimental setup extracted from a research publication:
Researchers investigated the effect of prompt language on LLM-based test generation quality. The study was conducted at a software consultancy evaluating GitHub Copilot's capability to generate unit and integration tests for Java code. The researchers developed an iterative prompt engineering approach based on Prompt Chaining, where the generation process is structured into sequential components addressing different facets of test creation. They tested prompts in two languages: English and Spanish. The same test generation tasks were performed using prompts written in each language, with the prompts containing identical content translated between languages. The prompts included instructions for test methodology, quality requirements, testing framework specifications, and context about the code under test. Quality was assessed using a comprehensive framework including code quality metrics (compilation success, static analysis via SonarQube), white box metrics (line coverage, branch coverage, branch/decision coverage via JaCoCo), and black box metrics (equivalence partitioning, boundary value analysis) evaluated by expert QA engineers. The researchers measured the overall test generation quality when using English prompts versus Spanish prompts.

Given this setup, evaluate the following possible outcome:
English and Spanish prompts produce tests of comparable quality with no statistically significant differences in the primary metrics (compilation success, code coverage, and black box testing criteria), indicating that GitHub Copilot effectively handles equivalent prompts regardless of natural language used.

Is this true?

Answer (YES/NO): NO